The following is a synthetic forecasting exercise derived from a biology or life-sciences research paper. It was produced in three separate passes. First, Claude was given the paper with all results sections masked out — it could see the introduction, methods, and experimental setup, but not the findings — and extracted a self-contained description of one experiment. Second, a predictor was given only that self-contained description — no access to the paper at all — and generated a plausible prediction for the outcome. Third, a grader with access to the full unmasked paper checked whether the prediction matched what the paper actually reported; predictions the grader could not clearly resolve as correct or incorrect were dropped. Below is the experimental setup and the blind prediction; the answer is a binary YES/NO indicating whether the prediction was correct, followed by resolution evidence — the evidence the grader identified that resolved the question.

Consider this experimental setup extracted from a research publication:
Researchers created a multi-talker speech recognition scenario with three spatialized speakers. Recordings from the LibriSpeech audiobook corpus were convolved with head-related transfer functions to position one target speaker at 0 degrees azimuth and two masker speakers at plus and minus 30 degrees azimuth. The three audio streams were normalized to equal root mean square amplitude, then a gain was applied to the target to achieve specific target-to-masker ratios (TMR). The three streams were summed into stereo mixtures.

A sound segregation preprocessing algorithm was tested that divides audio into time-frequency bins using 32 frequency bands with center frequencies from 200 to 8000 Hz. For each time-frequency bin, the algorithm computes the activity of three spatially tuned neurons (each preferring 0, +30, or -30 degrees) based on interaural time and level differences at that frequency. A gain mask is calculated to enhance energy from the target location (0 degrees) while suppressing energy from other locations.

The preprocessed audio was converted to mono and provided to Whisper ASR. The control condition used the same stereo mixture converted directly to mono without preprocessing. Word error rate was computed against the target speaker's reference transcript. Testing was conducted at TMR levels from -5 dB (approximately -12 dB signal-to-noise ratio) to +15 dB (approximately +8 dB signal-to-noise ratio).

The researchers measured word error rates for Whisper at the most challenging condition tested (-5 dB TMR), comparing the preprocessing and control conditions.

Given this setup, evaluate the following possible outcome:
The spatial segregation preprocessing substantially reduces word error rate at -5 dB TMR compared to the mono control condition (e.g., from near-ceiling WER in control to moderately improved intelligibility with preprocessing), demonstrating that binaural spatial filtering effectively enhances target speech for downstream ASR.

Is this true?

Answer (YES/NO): YES